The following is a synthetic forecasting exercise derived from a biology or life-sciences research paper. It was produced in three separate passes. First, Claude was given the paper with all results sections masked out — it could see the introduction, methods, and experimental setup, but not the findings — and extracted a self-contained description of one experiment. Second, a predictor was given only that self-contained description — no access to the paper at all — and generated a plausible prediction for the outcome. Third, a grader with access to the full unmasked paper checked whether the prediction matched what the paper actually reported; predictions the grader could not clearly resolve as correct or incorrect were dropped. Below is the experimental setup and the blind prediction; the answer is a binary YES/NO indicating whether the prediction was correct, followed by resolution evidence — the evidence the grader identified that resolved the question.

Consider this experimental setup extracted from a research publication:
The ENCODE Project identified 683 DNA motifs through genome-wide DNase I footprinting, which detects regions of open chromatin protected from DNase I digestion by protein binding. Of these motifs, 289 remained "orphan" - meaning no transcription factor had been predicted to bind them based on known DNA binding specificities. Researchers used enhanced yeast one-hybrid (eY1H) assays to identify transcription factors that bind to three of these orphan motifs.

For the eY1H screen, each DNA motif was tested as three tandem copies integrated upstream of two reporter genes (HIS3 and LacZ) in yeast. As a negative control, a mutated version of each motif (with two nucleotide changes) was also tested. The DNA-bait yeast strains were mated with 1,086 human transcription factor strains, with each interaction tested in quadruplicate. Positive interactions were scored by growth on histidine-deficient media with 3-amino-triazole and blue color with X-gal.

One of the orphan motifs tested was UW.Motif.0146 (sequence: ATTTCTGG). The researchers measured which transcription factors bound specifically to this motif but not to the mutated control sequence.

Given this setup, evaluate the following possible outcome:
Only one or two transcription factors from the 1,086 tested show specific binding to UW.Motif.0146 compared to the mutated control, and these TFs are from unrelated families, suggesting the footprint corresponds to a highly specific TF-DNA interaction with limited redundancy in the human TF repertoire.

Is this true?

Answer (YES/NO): NO